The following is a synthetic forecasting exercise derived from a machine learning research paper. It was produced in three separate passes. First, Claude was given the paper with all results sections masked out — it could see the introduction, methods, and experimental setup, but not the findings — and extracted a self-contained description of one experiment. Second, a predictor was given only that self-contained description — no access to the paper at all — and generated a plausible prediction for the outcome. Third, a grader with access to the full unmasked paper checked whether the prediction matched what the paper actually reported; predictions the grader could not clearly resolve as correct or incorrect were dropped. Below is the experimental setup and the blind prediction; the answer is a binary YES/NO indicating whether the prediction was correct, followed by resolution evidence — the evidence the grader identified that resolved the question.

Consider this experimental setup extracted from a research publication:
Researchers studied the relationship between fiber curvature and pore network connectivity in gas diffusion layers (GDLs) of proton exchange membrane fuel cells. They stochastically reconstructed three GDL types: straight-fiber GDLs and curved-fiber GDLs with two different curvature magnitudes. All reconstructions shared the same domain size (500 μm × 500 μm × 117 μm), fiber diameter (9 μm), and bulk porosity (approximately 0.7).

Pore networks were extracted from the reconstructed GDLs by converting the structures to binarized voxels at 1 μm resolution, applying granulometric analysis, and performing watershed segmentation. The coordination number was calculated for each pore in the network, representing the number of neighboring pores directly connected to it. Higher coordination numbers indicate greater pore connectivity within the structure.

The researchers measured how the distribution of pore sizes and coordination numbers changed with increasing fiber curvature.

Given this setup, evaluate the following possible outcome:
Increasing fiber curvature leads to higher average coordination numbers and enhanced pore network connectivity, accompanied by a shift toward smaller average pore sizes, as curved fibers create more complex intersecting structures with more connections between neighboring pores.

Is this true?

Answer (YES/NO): YES